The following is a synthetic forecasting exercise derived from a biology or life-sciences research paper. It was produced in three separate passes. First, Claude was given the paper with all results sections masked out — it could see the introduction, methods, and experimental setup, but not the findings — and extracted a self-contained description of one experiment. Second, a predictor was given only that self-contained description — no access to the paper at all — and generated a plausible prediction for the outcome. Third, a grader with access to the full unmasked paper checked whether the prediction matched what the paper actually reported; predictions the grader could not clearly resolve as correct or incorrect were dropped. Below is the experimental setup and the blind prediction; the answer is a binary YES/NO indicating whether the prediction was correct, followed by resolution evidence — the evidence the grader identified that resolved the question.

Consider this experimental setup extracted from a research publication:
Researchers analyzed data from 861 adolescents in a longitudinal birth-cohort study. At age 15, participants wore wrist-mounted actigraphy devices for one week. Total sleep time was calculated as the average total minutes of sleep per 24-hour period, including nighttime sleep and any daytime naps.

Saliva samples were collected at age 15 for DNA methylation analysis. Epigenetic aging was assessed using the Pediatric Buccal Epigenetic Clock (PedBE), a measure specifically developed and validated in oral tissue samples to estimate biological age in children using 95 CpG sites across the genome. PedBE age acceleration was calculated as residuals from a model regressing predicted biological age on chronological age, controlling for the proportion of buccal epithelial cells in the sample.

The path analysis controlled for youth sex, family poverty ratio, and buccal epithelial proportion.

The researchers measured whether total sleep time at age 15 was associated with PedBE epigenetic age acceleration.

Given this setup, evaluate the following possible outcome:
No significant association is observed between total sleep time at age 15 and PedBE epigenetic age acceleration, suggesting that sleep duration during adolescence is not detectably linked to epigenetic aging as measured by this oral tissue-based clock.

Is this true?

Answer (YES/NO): YES